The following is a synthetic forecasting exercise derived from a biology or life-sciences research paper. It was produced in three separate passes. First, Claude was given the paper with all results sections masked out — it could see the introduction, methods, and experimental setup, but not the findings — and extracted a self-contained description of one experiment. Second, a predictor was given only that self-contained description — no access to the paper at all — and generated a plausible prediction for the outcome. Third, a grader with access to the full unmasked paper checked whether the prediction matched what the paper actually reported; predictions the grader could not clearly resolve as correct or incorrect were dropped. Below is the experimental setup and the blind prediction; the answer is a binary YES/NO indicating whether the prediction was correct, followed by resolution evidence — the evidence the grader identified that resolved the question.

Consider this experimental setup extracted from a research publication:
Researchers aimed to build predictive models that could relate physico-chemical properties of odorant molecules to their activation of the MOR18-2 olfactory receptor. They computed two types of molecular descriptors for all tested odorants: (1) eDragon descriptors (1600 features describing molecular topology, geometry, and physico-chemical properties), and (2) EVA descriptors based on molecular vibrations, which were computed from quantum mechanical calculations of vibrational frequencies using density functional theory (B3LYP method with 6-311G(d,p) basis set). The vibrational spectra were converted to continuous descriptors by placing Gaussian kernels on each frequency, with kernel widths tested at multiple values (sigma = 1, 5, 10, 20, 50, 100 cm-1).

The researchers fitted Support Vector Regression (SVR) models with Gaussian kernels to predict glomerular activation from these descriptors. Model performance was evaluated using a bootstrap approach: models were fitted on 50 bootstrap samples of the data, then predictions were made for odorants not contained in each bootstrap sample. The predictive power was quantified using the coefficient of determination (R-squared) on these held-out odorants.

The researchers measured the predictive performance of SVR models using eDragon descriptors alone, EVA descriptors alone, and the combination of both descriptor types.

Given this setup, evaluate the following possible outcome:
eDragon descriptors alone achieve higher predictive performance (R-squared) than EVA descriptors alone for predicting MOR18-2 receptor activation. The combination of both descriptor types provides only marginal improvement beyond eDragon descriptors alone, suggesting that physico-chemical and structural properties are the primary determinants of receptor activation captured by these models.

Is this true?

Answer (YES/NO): NO